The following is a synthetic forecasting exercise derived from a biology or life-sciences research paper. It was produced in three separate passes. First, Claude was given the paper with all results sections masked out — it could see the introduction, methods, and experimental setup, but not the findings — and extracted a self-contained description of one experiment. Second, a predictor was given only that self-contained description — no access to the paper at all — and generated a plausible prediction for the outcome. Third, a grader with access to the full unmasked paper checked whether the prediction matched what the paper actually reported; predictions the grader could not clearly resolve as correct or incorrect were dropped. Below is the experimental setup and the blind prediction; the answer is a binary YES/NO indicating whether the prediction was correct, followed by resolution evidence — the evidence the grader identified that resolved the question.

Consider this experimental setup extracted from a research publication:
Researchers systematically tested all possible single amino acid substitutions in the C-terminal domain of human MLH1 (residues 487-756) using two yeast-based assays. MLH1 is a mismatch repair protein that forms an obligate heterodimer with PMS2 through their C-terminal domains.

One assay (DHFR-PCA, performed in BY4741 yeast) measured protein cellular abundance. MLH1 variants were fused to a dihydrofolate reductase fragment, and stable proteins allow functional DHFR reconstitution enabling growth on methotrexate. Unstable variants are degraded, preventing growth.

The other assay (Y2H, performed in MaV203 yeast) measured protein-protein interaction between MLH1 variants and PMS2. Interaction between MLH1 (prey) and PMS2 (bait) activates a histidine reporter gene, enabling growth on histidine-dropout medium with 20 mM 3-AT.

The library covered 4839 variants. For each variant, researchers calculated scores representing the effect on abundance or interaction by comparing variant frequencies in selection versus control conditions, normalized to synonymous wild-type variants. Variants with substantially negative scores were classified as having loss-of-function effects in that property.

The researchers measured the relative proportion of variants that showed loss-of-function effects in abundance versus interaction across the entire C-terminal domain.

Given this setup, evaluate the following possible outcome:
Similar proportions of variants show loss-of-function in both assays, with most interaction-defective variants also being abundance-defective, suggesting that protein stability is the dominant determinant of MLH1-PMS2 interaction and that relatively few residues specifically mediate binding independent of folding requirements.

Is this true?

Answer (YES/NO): NO